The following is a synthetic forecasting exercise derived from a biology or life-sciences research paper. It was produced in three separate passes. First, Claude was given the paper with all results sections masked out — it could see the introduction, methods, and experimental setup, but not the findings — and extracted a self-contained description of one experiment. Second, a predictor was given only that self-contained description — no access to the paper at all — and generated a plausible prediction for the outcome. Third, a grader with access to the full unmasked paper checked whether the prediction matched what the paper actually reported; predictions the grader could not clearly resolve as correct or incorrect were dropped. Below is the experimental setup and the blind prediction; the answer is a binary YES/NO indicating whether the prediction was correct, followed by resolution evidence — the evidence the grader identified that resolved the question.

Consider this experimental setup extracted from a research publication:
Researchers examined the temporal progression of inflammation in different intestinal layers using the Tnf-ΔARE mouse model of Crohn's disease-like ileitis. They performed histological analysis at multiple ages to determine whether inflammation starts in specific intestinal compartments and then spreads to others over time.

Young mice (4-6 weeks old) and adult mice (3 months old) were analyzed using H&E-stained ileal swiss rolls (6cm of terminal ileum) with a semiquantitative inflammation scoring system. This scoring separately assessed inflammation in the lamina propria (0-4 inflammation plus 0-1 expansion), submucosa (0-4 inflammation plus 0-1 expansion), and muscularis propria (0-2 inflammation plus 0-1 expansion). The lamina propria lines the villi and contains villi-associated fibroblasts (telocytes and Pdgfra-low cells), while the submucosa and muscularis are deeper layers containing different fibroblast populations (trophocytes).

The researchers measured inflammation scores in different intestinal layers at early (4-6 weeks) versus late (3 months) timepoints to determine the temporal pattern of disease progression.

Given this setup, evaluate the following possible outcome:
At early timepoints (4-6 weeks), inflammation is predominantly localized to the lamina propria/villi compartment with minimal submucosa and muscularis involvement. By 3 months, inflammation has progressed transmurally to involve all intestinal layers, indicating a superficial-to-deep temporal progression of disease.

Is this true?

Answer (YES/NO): YES